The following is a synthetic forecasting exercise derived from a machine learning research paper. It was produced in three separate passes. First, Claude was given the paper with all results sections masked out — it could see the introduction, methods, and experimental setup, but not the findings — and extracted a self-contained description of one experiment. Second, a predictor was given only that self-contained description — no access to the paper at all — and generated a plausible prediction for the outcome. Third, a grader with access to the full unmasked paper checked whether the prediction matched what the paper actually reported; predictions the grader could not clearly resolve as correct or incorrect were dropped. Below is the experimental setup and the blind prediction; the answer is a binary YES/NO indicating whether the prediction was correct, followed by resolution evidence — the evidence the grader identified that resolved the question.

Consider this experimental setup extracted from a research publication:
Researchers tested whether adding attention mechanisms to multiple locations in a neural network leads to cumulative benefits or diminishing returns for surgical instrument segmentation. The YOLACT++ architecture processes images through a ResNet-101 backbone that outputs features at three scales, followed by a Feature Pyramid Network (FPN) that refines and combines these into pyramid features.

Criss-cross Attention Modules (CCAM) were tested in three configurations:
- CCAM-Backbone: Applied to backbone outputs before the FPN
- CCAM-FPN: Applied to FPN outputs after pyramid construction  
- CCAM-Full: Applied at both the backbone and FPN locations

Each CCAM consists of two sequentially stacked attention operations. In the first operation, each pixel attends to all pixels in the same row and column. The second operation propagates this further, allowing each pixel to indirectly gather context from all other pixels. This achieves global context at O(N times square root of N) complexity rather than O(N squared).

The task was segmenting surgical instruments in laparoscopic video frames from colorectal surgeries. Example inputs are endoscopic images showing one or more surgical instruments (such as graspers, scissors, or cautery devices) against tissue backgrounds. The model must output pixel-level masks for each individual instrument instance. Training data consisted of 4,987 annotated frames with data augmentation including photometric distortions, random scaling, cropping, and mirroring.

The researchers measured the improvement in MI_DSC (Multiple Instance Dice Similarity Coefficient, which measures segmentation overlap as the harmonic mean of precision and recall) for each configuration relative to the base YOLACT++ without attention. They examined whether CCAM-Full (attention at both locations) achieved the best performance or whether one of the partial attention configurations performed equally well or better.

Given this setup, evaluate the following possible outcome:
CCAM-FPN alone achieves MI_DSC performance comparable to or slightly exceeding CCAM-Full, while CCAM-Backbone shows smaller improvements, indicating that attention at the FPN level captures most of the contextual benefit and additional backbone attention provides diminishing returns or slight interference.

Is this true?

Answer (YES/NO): NO